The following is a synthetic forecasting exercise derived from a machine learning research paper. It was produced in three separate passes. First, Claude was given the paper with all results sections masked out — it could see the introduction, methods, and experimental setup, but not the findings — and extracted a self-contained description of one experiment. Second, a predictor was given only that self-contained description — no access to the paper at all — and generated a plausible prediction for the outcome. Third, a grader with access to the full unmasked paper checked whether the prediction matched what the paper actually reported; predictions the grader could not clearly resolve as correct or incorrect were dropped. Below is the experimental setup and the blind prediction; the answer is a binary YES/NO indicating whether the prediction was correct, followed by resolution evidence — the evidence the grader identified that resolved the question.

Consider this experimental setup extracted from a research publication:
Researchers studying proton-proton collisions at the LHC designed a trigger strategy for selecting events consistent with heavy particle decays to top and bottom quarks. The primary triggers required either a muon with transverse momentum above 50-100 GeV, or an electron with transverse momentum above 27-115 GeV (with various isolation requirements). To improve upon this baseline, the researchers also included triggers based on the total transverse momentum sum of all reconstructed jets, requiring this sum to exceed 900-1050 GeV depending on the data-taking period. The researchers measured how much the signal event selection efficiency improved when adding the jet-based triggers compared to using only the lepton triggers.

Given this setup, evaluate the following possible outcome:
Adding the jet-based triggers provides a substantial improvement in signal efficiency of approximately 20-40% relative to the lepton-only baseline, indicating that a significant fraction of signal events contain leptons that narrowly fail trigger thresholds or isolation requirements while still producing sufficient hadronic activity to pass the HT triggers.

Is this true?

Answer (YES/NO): NO